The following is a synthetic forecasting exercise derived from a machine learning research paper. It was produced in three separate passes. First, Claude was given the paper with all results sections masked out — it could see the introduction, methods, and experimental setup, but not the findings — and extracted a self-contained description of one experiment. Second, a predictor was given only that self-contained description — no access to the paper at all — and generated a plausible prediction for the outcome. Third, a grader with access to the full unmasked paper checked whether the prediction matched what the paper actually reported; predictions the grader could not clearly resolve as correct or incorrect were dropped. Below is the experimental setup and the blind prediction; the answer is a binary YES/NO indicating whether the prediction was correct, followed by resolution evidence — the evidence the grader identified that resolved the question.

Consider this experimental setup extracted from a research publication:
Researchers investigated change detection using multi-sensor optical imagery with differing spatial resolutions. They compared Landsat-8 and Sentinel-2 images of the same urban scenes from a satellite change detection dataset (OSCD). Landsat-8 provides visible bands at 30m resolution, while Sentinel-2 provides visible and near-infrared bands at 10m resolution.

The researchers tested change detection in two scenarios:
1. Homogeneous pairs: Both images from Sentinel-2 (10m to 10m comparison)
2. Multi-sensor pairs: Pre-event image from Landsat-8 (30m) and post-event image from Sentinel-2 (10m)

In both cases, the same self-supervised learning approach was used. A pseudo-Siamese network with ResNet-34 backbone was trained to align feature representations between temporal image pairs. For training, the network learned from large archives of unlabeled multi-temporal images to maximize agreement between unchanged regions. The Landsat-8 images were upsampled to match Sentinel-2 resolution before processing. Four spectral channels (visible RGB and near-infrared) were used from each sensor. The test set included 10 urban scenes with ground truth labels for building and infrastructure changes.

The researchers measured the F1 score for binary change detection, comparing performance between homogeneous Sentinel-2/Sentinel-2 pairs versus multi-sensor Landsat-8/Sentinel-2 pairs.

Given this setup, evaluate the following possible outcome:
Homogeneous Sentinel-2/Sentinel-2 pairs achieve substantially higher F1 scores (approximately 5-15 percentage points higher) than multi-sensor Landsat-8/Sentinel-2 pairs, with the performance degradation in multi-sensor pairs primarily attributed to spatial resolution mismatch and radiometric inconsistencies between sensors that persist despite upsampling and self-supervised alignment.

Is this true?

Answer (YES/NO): YES